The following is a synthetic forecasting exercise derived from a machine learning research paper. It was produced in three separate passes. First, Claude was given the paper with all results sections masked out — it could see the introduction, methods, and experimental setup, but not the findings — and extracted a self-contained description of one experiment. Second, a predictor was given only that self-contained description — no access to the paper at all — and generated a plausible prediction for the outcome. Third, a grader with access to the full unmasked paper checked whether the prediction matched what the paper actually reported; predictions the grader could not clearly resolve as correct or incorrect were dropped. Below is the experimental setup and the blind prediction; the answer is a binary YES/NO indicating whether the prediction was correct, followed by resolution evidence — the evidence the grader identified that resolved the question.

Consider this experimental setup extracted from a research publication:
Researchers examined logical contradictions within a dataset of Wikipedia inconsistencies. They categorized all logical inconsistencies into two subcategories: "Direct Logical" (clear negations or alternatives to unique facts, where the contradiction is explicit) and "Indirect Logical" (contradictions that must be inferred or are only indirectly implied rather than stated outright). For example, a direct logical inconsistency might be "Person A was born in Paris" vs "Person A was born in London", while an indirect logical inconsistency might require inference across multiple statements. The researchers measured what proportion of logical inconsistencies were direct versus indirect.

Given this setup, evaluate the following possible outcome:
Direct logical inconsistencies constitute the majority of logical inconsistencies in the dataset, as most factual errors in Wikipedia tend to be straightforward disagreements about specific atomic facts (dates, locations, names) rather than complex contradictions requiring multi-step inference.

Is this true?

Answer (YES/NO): YES